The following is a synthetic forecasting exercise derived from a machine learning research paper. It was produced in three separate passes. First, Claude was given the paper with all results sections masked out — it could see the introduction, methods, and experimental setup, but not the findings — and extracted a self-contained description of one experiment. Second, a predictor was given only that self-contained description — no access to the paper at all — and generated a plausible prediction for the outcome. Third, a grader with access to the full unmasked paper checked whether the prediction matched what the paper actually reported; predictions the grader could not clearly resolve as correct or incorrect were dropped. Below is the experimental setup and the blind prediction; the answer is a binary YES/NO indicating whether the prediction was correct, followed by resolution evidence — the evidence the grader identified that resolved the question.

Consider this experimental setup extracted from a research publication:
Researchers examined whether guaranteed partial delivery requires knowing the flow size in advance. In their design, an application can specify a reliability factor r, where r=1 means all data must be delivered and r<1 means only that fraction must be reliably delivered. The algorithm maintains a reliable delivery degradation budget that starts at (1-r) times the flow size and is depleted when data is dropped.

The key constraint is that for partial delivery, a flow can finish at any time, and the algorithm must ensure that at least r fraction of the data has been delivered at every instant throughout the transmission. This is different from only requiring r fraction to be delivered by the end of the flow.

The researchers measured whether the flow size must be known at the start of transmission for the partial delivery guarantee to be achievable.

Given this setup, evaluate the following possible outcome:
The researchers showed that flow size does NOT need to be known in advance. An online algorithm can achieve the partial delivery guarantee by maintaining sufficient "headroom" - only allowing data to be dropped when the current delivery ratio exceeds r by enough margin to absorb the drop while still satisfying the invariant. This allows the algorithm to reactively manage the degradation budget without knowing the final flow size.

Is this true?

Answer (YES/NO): NO